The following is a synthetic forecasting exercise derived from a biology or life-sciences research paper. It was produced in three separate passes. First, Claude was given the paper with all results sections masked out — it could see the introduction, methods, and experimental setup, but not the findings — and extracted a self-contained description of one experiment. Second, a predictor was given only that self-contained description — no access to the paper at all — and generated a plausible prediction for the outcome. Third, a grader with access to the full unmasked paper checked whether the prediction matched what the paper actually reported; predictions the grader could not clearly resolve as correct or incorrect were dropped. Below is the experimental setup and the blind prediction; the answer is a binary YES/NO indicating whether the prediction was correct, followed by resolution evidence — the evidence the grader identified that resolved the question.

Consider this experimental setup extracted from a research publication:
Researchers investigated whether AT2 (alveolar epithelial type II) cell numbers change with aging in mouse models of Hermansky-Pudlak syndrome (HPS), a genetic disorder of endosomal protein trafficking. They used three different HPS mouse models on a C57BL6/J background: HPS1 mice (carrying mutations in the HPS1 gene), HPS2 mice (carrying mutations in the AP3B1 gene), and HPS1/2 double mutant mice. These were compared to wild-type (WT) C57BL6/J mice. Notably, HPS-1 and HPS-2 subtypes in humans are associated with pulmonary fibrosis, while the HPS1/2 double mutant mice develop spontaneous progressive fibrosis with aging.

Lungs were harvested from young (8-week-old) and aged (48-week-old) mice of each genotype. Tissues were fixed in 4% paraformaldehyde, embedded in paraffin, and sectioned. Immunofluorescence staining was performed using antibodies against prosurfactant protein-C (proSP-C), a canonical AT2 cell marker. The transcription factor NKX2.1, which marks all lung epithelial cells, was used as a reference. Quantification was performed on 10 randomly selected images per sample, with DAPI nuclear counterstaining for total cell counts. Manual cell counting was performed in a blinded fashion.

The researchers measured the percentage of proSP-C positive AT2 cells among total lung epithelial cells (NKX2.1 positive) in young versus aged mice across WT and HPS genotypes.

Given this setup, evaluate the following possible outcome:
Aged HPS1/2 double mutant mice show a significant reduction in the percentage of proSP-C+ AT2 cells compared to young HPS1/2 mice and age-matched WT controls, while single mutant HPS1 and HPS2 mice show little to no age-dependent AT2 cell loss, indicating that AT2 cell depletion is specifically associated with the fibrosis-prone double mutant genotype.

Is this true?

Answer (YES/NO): NO